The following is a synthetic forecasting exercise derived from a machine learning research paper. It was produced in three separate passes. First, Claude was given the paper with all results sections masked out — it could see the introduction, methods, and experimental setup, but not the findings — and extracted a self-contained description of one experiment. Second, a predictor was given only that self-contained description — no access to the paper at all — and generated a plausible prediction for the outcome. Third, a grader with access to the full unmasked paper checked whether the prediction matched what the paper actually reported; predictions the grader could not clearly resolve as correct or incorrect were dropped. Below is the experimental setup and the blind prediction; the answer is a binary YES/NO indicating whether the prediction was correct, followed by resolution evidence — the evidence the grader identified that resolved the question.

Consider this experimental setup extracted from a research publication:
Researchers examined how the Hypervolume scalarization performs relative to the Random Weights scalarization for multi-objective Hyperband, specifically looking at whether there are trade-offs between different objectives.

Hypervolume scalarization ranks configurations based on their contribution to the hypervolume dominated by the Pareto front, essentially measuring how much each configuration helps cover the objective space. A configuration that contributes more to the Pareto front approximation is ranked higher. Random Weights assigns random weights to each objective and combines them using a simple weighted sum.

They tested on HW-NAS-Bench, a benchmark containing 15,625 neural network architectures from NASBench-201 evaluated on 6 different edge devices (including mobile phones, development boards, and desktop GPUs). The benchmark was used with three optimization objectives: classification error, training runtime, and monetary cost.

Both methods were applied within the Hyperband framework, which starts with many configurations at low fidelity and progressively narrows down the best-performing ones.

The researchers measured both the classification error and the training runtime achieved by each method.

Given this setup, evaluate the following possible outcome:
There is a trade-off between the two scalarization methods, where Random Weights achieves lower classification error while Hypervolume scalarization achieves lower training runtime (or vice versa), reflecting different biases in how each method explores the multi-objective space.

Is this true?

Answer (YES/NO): YES